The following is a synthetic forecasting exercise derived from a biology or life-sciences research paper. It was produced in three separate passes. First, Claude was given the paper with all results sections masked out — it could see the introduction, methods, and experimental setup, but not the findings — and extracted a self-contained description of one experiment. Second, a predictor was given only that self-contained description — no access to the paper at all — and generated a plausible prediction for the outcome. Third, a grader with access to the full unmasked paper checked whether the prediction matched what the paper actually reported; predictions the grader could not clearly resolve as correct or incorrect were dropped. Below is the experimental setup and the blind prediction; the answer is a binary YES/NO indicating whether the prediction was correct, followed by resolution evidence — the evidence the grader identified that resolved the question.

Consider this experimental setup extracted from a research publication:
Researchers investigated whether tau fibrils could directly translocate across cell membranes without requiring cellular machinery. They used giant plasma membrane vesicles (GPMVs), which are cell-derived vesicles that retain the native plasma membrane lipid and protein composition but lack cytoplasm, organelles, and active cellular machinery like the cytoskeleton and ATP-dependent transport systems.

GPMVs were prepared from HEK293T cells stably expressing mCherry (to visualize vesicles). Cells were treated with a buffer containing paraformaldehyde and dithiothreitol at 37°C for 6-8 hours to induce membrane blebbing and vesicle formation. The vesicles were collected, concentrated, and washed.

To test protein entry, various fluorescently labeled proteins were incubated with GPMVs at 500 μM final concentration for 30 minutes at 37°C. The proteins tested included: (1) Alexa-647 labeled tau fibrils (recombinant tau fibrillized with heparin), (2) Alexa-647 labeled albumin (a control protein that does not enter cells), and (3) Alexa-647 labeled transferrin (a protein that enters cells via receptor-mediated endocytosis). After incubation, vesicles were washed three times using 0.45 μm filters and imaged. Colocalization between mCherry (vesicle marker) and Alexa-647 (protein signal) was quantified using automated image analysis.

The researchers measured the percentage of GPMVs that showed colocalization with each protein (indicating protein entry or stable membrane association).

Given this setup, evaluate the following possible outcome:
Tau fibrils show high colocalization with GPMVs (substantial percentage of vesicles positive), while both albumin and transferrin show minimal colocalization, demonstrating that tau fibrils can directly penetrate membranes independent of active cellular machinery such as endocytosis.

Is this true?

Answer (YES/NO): YES